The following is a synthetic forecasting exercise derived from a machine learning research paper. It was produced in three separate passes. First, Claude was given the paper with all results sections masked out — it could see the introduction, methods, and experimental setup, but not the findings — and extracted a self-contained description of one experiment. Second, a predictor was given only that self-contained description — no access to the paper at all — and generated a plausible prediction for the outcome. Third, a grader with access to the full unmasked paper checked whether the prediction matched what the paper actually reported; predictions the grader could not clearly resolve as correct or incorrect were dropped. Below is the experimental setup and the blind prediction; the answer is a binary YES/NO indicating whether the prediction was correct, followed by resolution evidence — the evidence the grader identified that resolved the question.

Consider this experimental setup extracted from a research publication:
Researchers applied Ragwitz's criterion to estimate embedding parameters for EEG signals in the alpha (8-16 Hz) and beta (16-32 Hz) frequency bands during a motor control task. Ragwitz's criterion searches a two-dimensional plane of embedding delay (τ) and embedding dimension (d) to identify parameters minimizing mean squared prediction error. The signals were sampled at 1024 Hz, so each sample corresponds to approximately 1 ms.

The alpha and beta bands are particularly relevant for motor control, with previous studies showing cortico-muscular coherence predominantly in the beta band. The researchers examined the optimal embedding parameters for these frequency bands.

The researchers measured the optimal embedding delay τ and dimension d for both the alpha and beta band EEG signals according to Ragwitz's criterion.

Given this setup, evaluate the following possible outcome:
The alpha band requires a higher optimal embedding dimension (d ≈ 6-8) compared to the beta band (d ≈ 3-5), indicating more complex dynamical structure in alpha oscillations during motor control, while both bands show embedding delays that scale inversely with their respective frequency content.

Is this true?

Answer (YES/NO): NO